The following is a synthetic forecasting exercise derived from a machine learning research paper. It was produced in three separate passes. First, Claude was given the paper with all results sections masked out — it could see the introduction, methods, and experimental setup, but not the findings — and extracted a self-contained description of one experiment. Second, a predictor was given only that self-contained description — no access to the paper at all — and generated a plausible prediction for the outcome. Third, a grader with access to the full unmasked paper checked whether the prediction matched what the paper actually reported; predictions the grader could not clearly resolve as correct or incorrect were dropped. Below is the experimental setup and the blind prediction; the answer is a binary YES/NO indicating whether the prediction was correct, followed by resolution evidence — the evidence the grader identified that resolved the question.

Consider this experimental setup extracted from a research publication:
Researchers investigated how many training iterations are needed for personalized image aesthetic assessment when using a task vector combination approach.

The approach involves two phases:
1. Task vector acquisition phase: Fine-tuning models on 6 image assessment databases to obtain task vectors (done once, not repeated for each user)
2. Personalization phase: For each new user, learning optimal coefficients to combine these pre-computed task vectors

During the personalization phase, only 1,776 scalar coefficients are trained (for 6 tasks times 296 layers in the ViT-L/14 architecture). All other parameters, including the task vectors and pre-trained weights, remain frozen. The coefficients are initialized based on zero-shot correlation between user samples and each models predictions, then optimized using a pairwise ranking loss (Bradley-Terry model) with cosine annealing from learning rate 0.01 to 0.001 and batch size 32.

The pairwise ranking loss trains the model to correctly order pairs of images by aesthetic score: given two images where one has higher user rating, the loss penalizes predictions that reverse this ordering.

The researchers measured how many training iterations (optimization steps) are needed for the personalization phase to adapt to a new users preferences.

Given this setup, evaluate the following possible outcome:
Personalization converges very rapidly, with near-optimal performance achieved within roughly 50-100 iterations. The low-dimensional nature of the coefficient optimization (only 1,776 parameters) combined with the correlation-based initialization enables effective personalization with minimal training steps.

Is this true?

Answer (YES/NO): NO